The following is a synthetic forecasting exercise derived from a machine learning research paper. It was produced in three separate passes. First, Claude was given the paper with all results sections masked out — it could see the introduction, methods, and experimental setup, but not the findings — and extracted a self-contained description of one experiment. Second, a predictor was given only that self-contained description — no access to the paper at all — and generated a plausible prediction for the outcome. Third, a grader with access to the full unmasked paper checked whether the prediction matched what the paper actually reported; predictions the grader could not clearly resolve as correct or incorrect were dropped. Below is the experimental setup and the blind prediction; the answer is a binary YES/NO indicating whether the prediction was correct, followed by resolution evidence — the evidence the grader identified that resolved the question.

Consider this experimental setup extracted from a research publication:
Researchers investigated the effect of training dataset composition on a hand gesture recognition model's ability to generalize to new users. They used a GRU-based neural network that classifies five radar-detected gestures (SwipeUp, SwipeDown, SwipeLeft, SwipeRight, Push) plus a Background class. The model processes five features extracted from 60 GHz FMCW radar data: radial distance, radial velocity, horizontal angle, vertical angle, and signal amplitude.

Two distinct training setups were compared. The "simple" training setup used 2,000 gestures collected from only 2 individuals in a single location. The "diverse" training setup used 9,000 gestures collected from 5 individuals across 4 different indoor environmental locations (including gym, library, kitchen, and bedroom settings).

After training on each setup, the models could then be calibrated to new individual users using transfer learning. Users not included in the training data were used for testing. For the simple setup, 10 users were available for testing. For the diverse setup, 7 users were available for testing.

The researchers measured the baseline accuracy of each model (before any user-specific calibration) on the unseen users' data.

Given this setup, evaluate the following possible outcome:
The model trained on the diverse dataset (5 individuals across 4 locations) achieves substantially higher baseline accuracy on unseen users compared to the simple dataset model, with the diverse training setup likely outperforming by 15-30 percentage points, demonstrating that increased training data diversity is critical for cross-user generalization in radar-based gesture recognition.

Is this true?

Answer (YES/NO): YES